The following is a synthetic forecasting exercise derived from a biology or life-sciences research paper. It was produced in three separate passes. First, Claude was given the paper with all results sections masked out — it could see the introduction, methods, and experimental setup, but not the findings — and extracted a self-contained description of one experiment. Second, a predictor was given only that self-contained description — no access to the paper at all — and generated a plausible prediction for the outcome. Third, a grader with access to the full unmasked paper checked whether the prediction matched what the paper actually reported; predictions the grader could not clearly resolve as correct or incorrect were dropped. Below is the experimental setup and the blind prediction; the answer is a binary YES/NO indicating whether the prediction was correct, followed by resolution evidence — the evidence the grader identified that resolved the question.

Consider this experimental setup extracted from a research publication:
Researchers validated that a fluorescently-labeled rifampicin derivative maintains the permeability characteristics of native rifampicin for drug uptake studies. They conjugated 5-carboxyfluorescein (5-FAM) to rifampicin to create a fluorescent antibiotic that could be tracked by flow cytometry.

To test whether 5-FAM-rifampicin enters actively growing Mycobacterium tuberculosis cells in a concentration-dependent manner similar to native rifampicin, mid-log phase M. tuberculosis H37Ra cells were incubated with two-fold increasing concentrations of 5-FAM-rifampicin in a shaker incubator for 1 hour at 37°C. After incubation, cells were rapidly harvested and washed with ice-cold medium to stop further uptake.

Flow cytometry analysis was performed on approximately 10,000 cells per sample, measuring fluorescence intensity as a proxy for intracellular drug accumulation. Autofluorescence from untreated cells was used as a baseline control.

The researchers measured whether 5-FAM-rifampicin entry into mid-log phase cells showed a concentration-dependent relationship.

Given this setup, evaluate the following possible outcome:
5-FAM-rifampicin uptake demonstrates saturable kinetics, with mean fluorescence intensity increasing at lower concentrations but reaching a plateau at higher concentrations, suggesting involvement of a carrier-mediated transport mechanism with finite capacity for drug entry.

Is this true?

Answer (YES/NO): NO